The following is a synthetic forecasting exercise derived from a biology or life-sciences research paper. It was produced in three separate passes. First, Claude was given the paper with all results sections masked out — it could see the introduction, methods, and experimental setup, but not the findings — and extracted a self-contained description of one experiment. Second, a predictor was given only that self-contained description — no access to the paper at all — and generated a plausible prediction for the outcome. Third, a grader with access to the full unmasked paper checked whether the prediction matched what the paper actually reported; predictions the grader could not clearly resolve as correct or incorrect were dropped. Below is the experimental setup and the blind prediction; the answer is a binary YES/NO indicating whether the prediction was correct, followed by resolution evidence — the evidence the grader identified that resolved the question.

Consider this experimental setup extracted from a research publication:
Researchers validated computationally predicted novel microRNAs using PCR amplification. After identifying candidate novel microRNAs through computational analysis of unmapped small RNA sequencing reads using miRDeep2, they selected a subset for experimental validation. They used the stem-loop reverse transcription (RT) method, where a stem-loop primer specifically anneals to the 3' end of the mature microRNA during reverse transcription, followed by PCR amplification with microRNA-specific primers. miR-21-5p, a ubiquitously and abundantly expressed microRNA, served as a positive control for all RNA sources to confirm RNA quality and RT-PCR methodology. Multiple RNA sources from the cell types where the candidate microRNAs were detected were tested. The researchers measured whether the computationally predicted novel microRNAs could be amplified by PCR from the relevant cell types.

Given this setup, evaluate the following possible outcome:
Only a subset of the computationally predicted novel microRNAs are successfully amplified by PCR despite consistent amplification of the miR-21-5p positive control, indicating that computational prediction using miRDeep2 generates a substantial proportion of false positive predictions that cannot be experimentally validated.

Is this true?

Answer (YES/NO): NO